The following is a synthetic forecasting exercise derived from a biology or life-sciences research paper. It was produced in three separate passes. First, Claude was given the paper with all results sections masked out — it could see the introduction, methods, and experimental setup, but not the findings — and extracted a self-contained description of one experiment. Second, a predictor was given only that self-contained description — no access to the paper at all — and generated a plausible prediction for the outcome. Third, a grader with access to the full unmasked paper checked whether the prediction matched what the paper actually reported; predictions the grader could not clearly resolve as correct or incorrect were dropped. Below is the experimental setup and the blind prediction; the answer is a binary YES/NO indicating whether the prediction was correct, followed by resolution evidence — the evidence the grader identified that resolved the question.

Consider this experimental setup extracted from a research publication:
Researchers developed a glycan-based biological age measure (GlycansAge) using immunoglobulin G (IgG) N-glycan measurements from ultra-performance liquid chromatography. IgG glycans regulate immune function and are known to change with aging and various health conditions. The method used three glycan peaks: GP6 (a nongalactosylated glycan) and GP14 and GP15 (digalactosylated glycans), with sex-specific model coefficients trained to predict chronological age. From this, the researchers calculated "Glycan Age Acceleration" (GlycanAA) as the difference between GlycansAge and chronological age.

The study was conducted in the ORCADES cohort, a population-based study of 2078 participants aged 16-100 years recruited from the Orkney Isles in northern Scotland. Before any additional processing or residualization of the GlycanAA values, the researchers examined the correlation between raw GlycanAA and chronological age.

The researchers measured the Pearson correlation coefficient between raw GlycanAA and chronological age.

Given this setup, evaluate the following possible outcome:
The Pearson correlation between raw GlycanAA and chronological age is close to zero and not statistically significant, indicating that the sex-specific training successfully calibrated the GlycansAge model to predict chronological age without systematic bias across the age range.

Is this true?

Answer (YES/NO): NO